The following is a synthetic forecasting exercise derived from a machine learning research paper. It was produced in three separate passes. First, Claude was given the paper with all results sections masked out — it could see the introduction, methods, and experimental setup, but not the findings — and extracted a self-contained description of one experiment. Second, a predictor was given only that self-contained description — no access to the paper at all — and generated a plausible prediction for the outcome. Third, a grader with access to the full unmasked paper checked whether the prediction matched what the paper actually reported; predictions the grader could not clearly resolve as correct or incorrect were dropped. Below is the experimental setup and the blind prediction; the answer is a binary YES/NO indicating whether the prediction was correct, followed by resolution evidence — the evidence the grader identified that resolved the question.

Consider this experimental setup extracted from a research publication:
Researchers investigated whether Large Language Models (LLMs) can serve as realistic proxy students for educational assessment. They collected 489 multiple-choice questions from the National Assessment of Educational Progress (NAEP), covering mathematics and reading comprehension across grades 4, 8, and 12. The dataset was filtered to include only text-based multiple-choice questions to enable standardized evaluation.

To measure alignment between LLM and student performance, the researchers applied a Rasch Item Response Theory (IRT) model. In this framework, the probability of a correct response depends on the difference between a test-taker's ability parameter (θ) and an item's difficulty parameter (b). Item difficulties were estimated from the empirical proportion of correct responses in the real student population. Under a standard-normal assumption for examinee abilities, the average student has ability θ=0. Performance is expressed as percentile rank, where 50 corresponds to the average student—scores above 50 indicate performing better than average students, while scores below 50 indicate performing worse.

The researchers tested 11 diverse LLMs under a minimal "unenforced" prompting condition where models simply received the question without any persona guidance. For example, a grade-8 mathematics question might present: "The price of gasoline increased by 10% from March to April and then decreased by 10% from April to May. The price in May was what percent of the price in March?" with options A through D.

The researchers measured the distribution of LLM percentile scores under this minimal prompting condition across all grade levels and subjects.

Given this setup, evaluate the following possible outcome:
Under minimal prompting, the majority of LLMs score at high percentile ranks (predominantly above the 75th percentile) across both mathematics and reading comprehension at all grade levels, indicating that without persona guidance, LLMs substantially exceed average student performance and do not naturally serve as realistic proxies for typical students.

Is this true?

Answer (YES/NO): NO